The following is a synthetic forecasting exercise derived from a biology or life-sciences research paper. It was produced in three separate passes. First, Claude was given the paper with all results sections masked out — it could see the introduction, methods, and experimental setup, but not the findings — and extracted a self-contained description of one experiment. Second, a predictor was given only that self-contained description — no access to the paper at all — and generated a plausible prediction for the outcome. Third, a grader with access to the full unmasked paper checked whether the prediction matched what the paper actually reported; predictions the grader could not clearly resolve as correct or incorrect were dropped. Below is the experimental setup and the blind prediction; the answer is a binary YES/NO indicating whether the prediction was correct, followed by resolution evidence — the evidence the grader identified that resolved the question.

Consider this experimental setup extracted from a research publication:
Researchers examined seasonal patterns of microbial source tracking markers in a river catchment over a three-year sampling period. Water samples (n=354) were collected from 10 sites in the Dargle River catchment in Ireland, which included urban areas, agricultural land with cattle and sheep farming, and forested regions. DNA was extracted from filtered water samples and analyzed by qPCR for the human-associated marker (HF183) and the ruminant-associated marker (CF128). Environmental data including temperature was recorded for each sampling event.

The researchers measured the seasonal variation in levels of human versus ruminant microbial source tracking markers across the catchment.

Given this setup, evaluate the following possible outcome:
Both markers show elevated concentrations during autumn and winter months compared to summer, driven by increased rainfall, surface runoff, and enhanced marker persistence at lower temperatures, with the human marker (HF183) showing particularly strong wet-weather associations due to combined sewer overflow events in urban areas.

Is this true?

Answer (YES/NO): NO